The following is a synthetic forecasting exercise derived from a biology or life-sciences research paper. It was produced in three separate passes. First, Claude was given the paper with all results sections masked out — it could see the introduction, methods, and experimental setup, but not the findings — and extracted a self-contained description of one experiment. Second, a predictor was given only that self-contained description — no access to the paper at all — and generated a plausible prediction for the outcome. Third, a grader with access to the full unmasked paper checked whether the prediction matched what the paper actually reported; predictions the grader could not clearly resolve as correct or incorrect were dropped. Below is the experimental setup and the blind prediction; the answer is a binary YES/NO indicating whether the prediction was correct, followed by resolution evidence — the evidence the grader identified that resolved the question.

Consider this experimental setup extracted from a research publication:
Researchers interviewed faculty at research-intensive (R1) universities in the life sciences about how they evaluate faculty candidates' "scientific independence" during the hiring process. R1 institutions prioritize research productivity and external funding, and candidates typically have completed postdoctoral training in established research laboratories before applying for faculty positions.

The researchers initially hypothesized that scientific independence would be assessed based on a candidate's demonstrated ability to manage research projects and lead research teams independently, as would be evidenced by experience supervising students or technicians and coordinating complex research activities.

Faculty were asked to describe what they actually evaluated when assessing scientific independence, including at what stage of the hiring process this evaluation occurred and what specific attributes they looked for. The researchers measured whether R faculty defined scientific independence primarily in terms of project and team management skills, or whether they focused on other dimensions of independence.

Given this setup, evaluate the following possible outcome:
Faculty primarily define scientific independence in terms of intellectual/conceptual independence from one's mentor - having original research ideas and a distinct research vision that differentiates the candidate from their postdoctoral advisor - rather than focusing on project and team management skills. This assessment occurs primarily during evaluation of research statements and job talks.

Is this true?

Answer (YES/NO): YES